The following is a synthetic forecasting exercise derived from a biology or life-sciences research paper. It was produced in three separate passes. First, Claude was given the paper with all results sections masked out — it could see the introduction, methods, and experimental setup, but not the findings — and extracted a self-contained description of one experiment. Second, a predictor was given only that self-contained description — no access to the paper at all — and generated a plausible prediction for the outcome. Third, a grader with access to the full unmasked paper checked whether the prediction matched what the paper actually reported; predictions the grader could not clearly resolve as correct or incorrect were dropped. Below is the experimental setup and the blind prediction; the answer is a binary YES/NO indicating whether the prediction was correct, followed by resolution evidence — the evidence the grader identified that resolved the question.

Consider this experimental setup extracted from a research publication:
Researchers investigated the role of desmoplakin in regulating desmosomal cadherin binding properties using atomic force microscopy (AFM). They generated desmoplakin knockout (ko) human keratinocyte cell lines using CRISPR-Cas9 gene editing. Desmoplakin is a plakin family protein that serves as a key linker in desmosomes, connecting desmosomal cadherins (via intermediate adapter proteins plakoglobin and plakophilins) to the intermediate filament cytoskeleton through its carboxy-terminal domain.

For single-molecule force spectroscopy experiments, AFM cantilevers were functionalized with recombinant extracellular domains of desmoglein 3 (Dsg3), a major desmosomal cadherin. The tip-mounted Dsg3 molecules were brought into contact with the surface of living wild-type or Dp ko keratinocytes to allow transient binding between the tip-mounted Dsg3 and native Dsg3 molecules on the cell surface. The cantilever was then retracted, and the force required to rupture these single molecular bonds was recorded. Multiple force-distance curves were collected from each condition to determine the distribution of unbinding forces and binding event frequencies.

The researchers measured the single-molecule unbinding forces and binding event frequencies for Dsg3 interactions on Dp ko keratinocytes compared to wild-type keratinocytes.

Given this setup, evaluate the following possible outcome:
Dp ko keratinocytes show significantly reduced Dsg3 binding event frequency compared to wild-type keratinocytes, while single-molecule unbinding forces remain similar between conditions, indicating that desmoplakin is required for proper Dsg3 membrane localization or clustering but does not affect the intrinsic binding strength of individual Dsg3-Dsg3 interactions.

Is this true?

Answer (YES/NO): NO